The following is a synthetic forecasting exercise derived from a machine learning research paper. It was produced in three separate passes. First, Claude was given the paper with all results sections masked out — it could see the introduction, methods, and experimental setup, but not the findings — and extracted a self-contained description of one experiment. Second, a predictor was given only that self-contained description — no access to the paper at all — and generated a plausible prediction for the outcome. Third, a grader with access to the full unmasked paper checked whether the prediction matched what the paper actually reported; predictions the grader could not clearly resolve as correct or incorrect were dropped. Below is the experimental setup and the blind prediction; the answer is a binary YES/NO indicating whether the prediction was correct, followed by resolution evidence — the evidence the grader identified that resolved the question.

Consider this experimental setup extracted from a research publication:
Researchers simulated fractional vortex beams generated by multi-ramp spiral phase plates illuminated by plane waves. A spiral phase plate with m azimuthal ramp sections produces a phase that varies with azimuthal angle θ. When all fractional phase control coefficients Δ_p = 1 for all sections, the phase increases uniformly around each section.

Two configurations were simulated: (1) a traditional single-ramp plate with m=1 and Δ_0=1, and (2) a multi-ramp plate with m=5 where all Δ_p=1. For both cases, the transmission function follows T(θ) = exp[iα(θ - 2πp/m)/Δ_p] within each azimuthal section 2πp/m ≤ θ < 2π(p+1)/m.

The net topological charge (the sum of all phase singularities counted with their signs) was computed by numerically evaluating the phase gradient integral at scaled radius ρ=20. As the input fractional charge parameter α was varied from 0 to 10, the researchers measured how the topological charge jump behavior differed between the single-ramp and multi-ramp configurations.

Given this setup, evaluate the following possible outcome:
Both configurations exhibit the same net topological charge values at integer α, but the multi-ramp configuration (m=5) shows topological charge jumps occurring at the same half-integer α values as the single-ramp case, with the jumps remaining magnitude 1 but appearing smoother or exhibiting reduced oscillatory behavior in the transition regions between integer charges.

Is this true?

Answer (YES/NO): NO